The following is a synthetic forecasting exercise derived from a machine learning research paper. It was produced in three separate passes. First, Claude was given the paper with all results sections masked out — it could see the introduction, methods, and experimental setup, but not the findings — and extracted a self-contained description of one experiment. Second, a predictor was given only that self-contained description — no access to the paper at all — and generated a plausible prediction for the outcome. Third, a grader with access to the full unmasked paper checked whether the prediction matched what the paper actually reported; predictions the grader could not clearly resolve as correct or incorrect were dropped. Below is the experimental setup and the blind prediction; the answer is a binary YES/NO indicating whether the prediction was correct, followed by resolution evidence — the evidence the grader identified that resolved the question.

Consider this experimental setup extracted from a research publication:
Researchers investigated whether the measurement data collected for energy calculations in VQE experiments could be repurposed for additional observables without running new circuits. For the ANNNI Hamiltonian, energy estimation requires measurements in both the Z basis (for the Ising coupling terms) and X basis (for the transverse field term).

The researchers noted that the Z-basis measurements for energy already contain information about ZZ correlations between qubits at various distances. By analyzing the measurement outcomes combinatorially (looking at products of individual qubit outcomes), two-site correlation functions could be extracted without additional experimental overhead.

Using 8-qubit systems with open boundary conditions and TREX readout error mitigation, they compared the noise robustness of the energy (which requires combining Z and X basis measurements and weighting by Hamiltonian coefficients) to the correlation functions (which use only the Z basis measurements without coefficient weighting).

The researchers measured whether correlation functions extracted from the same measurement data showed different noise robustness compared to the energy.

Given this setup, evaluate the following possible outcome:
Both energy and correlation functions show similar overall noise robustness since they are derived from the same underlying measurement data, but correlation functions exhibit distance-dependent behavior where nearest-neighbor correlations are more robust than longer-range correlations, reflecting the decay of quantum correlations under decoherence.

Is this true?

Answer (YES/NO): NO